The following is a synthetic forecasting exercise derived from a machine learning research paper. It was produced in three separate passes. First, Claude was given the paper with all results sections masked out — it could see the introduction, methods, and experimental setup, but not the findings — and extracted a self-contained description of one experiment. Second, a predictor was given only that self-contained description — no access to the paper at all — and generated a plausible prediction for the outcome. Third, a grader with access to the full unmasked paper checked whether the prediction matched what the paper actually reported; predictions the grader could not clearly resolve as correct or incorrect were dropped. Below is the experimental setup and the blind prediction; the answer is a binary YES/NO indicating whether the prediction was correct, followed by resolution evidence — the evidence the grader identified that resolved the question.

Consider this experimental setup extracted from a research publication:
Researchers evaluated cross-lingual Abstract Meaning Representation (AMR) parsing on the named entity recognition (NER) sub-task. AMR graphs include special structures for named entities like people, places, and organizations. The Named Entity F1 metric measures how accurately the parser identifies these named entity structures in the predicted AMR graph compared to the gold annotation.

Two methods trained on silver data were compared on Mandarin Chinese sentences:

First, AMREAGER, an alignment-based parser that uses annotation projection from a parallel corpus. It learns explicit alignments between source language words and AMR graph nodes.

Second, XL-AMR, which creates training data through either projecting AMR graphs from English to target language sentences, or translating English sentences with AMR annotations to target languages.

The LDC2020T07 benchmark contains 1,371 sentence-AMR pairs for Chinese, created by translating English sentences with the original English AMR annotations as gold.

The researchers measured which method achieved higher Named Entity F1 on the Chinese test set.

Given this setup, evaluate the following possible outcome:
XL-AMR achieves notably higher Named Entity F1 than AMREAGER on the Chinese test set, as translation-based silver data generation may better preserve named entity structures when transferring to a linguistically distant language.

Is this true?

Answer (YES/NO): NO